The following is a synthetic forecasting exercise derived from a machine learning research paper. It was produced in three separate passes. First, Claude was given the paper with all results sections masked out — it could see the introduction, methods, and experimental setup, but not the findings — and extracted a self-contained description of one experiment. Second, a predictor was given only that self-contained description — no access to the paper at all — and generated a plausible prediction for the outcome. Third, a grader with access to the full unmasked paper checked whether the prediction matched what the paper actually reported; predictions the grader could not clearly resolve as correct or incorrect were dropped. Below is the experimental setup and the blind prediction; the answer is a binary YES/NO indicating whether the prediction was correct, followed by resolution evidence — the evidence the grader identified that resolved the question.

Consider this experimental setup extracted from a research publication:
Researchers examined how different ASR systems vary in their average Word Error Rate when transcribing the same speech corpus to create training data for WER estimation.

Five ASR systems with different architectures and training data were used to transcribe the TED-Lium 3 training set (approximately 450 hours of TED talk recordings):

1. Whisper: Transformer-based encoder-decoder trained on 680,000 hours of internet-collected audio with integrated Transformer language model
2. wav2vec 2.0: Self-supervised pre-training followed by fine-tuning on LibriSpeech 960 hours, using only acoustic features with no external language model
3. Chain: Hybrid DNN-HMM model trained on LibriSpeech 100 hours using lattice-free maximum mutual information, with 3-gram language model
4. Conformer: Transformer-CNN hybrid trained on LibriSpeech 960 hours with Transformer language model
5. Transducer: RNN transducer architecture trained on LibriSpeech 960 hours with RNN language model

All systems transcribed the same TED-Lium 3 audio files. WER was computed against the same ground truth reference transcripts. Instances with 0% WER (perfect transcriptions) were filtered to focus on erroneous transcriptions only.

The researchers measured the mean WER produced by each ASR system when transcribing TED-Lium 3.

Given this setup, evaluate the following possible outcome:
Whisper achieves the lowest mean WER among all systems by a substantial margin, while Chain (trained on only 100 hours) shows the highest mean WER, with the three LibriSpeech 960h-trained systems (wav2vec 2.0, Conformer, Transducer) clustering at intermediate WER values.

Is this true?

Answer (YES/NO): NO